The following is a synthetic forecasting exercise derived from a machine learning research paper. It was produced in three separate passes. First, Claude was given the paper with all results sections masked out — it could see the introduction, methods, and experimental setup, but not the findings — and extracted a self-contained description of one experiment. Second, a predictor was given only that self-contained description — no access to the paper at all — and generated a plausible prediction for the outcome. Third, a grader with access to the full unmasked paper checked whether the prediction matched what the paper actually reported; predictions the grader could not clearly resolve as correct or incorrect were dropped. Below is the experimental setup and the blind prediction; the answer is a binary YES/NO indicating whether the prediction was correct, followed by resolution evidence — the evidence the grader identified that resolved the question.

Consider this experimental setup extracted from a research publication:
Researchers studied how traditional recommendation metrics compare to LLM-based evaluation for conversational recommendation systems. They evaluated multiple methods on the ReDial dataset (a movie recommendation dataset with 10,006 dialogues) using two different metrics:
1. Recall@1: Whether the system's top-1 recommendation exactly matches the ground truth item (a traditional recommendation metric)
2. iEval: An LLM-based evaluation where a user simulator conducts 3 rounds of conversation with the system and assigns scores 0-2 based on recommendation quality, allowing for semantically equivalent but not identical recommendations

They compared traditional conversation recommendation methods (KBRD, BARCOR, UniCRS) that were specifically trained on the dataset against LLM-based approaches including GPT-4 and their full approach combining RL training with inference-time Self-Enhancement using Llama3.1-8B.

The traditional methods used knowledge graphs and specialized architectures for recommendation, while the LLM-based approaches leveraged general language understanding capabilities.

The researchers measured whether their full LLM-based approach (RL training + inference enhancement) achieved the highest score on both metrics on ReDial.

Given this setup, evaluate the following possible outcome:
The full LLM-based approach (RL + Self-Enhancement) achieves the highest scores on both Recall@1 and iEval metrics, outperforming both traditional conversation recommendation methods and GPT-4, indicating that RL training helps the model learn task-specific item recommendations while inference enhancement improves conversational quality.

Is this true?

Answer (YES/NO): NO